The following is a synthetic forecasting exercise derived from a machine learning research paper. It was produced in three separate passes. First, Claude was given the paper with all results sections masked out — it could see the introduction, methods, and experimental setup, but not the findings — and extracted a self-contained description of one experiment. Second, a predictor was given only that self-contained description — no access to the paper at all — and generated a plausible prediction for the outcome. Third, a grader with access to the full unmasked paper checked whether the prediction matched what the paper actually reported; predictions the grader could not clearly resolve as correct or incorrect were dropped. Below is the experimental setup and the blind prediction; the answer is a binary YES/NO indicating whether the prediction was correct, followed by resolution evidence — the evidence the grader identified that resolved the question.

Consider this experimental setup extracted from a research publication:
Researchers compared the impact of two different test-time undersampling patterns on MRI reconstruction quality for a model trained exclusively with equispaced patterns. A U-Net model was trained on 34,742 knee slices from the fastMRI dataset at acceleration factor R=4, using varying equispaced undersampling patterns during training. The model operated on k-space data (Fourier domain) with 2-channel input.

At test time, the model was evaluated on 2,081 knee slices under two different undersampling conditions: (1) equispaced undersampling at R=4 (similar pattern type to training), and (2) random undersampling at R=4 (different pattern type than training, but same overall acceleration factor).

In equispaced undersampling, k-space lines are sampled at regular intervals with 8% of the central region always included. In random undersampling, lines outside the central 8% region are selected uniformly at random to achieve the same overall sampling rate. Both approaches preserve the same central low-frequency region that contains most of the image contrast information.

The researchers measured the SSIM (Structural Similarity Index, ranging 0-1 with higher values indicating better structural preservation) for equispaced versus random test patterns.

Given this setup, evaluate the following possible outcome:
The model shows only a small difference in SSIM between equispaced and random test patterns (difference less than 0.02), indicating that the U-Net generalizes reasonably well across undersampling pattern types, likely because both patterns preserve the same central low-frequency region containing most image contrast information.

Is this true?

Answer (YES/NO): NO